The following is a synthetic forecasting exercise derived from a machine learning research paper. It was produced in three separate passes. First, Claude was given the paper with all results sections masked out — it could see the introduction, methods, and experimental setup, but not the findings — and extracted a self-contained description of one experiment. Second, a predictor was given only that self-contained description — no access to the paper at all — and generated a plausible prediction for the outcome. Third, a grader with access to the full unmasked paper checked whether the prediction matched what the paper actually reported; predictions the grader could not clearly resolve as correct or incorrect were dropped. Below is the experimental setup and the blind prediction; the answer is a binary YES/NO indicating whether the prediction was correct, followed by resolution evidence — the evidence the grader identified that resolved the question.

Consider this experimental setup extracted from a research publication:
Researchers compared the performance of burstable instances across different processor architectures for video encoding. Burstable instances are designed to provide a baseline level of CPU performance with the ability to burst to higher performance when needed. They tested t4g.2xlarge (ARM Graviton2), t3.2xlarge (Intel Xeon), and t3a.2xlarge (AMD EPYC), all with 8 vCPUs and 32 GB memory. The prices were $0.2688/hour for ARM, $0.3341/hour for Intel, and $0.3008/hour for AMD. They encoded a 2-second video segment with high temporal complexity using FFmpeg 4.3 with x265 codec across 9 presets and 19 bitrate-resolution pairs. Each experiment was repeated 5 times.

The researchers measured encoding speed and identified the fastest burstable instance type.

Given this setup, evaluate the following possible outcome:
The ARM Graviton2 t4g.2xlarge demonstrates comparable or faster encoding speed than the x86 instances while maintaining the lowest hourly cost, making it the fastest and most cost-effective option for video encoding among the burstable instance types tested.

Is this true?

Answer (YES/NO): NO